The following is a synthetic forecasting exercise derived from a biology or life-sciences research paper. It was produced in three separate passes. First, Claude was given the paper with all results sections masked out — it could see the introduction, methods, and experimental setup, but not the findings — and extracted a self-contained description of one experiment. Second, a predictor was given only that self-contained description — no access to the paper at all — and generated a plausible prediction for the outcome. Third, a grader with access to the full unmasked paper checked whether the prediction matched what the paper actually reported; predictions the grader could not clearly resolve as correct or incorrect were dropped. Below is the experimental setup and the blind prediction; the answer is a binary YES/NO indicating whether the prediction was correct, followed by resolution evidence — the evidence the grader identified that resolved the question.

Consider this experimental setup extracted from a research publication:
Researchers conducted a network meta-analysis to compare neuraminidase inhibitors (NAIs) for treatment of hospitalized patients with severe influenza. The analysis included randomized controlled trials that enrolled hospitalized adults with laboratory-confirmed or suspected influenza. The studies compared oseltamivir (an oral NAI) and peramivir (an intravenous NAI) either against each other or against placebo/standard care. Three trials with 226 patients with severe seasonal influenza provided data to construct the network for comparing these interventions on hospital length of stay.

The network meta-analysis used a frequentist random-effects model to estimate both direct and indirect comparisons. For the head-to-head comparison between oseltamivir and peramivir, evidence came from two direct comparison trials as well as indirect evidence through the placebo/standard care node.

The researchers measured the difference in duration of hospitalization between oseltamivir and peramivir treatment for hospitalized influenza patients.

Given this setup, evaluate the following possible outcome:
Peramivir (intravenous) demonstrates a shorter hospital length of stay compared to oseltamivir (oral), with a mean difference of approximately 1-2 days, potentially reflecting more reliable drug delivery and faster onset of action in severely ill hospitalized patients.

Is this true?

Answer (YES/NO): NO